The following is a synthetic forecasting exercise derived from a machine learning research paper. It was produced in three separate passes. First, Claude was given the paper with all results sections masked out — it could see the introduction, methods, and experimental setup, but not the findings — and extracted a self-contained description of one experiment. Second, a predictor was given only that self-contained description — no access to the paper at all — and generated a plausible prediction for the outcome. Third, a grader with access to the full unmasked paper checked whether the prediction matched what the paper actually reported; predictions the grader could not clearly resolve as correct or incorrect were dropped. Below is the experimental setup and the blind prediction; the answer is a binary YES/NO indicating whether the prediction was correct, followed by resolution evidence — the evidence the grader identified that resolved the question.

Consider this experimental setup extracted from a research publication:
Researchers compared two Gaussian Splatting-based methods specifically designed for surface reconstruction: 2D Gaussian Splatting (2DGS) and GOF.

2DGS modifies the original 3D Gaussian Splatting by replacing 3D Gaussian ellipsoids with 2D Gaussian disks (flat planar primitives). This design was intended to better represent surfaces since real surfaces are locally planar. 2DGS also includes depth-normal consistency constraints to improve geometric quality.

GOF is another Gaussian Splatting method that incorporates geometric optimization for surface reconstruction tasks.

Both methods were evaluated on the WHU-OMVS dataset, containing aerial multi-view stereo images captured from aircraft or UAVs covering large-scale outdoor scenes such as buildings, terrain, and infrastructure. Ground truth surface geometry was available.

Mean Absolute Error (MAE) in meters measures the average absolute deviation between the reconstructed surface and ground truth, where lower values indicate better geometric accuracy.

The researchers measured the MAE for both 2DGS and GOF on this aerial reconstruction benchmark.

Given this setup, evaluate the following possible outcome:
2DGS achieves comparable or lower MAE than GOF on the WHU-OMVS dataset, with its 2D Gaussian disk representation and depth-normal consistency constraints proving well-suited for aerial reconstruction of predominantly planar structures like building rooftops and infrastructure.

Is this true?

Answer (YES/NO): NO